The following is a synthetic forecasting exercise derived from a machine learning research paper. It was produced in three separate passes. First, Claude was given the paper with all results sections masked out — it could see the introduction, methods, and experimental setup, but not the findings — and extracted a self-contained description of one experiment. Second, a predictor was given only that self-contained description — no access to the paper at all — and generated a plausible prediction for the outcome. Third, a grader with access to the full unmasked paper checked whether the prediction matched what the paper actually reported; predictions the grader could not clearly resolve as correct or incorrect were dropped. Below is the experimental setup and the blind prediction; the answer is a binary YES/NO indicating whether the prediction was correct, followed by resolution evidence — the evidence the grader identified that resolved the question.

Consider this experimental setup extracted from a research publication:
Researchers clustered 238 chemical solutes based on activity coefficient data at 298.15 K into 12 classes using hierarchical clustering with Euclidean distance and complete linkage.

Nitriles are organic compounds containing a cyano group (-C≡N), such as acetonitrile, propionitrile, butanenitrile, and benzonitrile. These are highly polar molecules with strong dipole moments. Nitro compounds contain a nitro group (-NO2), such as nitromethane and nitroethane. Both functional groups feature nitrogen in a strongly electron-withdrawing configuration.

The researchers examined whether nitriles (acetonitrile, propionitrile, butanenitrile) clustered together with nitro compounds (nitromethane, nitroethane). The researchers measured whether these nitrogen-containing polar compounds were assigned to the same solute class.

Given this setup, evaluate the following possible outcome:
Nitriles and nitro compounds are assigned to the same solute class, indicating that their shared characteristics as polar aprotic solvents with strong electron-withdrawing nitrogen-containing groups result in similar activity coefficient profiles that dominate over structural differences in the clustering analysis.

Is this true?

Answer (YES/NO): YES